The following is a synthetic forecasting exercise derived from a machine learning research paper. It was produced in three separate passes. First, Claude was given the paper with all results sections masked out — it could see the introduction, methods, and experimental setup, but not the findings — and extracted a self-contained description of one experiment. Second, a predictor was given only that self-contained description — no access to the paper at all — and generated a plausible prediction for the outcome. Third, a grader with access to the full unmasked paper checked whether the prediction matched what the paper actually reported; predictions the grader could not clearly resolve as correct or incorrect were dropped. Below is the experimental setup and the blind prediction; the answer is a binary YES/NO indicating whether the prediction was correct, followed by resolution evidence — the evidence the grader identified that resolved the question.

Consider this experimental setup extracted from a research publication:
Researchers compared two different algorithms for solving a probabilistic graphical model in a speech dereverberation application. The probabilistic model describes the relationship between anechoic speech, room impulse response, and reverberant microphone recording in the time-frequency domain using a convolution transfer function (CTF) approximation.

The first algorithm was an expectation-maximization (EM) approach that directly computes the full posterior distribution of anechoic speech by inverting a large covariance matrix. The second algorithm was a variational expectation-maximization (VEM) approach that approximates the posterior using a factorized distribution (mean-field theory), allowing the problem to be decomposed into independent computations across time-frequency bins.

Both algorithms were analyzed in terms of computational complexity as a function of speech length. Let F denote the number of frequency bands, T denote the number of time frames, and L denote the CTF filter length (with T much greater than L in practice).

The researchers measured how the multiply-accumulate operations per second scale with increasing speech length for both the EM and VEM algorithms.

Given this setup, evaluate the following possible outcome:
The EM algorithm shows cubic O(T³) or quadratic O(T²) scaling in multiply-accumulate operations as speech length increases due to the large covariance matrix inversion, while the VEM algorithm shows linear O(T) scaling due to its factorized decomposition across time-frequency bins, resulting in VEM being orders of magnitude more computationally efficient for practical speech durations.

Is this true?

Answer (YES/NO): YES